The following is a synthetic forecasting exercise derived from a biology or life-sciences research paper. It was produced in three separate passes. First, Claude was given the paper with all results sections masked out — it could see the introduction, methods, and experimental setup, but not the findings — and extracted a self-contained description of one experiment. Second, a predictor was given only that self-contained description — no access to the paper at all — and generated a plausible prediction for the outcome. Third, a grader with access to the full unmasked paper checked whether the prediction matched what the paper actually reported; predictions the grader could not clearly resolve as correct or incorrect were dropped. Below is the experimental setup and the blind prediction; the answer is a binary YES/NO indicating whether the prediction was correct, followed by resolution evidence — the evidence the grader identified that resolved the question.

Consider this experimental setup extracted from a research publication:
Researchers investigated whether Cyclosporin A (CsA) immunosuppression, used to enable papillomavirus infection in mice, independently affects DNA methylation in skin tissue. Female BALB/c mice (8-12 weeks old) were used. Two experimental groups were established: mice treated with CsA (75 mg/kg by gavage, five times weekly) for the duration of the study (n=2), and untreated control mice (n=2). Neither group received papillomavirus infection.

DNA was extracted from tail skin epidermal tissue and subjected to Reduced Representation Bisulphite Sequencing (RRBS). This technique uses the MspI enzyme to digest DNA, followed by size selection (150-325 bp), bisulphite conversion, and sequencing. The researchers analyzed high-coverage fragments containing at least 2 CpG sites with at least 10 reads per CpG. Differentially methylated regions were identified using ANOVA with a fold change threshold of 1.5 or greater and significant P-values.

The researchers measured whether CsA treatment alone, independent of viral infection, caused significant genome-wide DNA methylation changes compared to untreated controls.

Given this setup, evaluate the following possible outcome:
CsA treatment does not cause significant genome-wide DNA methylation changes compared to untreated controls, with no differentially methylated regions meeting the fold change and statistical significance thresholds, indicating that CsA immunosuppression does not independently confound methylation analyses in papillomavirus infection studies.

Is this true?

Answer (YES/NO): YES